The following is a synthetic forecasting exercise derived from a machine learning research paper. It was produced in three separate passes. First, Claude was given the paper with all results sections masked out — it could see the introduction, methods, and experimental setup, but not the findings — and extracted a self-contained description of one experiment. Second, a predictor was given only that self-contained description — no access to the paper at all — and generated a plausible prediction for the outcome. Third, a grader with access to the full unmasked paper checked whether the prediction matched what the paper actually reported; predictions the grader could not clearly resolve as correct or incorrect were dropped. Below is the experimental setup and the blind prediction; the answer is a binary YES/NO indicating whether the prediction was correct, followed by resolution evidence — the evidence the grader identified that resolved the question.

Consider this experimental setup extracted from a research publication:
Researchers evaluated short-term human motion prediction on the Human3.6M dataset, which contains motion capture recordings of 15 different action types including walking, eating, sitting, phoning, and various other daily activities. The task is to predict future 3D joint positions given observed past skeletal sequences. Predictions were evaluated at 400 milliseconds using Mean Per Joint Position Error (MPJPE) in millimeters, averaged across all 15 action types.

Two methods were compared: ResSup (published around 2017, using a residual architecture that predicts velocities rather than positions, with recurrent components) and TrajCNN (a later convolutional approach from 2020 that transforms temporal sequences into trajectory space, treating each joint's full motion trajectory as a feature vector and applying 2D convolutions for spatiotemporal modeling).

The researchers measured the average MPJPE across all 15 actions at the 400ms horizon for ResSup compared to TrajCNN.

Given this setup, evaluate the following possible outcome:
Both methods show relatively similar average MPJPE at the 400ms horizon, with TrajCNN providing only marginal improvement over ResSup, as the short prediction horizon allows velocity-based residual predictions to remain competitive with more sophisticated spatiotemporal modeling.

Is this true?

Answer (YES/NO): NO